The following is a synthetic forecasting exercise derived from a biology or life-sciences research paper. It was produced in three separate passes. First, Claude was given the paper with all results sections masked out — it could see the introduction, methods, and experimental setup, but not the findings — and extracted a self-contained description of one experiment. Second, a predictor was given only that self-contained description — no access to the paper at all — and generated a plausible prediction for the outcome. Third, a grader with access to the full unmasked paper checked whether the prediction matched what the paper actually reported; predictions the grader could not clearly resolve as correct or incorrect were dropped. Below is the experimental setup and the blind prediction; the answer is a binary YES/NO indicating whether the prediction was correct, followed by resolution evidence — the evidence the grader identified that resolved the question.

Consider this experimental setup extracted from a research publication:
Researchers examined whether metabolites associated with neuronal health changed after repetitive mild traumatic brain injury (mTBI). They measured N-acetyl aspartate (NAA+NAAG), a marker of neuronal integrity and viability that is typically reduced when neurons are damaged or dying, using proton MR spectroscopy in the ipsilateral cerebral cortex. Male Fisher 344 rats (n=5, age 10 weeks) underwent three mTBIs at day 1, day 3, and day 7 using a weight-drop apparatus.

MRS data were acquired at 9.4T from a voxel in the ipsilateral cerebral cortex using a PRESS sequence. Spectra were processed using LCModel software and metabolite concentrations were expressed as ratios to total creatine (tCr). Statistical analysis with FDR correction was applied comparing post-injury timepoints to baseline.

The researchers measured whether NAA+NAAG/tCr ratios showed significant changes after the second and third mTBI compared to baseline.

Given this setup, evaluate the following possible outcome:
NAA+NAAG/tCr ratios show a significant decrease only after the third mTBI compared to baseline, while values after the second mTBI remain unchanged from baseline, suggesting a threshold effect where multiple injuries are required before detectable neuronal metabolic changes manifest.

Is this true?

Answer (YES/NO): NO